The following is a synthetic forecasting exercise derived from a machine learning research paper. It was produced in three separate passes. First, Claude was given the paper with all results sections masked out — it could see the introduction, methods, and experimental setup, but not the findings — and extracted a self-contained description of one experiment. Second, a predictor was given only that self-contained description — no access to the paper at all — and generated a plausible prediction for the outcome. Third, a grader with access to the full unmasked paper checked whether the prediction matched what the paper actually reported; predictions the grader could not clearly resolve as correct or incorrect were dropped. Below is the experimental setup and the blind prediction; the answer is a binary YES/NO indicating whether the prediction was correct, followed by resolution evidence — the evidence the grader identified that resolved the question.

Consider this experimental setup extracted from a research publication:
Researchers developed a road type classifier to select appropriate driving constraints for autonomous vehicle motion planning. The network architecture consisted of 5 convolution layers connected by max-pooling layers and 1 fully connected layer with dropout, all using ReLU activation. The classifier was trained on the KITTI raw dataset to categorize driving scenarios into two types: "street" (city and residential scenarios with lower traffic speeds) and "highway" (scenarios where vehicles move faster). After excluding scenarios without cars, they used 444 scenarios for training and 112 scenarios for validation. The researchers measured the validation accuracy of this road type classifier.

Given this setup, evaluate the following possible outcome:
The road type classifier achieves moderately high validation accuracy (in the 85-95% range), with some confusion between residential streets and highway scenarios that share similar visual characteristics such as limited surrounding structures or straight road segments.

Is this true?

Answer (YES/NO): YES